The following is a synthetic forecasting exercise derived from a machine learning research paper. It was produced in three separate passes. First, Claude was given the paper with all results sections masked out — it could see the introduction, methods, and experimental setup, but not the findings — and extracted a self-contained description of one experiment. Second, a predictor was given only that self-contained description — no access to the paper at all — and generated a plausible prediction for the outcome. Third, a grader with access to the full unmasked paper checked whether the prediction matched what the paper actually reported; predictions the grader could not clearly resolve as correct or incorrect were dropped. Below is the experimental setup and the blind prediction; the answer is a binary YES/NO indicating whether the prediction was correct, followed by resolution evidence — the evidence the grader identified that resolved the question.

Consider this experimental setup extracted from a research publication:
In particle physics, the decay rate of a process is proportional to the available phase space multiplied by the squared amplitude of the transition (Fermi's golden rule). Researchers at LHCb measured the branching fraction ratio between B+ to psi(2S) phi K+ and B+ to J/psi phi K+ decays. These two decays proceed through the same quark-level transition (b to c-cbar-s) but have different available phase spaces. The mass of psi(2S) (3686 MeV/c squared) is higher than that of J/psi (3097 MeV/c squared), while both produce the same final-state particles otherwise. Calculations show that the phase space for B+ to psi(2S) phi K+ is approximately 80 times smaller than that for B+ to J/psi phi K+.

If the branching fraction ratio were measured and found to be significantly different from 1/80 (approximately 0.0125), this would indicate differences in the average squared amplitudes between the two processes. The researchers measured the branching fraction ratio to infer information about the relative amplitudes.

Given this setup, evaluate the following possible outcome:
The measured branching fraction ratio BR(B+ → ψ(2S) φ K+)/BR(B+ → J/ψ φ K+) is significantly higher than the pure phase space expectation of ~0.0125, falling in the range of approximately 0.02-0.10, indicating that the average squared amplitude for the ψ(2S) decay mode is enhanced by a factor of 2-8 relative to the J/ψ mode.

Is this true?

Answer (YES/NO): YES